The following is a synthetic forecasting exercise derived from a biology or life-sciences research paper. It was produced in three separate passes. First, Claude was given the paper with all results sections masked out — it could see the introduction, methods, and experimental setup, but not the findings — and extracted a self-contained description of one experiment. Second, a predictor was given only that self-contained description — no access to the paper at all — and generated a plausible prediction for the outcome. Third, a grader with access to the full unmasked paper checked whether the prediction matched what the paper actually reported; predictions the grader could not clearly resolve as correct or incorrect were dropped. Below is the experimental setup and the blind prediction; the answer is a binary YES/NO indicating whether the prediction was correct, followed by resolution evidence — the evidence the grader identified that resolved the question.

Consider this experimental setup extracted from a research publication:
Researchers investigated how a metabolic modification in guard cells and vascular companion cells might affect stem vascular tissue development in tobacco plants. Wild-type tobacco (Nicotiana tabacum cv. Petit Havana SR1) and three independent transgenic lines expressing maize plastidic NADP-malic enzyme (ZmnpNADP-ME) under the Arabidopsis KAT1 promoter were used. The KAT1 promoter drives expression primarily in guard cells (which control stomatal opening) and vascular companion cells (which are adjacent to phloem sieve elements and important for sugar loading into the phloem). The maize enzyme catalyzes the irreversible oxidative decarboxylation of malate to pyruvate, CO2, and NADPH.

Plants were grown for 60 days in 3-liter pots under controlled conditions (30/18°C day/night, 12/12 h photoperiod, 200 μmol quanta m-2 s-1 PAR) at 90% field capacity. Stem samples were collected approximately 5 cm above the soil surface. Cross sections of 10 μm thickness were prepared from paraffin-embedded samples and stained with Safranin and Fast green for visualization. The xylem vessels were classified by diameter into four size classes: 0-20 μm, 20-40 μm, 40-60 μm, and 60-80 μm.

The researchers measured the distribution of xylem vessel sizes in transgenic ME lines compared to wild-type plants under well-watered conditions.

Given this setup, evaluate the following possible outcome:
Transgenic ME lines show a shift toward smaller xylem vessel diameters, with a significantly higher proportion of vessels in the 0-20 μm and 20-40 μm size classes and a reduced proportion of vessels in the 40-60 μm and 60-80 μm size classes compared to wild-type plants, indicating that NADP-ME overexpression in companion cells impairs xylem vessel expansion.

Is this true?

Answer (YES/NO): YES